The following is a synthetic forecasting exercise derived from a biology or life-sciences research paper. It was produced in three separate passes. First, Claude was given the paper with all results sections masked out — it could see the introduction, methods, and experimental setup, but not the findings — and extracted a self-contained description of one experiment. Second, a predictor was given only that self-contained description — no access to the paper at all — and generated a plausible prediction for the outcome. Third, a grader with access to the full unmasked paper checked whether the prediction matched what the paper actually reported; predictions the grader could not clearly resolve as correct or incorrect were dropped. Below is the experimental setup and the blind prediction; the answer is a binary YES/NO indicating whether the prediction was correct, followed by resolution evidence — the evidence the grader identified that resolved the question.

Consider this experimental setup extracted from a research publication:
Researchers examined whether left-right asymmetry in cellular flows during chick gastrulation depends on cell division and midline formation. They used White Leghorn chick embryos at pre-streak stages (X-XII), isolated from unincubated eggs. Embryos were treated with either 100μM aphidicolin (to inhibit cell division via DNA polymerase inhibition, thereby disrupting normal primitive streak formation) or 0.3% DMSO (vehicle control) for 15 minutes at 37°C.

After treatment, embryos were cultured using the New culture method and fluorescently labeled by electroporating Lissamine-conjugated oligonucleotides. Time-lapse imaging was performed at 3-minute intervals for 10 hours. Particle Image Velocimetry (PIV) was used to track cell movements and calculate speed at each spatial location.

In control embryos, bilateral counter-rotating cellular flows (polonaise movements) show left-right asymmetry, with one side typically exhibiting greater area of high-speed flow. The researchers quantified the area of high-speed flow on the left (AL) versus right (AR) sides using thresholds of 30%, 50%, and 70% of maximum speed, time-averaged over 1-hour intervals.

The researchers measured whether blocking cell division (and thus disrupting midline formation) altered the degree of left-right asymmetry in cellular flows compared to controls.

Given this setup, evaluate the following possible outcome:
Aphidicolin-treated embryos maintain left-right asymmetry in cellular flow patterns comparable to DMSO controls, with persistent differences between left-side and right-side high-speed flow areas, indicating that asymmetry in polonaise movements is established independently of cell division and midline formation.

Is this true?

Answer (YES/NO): NO